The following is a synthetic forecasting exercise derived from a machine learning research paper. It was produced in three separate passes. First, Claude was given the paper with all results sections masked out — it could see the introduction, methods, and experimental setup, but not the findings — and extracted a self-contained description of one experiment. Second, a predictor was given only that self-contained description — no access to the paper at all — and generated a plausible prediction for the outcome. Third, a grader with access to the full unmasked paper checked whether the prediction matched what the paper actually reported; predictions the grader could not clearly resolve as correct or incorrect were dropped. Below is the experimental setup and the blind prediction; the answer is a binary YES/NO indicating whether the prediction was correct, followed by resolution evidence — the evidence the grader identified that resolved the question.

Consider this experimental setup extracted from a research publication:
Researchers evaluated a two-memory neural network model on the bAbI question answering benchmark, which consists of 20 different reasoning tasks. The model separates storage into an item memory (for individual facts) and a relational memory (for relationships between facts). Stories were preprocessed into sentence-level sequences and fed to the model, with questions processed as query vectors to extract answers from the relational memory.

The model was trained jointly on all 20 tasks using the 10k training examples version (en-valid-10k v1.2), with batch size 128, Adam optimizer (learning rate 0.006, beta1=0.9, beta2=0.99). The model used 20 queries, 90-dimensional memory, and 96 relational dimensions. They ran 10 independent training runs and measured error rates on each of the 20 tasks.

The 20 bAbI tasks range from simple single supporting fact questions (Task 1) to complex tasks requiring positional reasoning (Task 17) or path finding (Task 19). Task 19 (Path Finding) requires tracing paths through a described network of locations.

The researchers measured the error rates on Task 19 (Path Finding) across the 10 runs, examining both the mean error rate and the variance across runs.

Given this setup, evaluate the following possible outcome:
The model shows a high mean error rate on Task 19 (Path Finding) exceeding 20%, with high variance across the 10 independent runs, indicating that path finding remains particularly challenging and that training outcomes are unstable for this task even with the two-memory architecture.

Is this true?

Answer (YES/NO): NO